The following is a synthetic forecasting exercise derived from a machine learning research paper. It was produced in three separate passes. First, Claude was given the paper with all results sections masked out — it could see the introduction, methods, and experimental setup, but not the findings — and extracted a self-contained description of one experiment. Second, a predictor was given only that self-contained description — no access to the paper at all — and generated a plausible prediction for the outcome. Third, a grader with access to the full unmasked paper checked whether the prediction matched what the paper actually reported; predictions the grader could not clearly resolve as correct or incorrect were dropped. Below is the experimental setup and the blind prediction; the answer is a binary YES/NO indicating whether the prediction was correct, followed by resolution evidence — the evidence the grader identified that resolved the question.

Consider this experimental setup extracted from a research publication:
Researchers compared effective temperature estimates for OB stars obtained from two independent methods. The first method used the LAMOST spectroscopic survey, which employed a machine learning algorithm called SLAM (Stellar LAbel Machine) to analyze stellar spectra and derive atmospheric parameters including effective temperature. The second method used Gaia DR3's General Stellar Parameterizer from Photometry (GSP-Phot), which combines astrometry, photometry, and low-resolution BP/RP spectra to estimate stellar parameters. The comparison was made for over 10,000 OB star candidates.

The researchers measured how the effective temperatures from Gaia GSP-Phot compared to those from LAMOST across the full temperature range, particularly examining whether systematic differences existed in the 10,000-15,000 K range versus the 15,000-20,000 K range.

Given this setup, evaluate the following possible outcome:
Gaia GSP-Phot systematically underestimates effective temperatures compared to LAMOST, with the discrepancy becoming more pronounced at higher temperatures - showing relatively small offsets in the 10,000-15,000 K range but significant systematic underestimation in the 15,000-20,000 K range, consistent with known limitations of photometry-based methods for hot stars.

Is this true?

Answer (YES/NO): YES